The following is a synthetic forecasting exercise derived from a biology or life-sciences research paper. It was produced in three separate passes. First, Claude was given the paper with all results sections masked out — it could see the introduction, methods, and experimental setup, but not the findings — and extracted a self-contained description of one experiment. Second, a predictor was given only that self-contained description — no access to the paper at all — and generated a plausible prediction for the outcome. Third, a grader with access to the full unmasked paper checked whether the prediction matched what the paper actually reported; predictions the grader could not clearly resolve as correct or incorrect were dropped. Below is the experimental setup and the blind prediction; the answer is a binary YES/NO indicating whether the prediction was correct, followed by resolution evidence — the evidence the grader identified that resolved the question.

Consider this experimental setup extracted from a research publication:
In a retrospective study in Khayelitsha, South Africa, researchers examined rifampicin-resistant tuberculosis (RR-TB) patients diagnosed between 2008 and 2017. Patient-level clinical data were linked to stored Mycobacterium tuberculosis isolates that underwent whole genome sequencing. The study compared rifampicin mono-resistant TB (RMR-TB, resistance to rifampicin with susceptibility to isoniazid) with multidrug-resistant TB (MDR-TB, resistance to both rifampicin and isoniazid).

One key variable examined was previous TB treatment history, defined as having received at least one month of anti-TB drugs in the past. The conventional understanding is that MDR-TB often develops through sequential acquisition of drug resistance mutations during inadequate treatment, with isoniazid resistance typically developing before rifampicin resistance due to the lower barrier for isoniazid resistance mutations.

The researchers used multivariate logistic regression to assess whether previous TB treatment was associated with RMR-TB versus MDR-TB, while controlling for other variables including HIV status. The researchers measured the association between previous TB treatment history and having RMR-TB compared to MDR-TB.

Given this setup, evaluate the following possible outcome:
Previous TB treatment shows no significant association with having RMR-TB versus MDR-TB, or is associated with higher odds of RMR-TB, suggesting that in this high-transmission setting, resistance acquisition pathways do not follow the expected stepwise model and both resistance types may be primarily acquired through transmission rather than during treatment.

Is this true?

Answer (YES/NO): YES